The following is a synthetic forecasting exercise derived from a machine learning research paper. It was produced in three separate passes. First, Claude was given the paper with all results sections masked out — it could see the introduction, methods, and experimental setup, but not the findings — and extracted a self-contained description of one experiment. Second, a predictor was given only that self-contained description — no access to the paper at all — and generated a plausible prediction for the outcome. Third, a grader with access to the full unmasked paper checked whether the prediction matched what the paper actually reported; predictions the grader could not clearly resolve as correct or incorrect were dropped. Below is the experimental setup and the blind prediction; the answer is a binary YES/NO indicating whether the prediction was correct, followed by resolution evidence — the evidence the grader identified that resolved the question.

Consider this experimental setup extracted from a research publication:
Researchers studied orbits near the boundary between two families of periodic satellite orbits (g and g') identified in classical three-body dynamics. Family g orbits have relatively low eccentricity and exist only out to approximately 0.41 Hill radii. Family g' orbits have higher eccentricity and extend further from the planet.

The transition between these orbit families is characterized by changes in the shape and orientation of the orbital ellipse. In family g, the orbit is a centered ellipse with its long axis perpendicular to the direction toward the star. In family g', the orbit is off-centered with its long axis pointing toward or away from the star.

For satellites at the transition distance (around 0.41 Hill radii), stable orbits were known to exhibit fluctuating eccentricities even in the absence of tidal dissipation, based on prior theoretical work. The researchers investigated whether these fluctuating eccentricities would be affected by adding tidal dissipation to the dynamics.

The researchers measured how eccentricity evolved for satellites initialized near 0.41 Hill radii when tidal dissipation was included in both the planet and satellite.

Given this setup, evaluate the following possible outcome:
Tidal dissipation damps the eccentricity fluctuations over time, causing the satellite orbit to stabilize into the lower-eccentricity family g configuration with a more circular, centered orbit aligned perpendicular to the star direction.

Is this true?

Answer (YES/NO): NO